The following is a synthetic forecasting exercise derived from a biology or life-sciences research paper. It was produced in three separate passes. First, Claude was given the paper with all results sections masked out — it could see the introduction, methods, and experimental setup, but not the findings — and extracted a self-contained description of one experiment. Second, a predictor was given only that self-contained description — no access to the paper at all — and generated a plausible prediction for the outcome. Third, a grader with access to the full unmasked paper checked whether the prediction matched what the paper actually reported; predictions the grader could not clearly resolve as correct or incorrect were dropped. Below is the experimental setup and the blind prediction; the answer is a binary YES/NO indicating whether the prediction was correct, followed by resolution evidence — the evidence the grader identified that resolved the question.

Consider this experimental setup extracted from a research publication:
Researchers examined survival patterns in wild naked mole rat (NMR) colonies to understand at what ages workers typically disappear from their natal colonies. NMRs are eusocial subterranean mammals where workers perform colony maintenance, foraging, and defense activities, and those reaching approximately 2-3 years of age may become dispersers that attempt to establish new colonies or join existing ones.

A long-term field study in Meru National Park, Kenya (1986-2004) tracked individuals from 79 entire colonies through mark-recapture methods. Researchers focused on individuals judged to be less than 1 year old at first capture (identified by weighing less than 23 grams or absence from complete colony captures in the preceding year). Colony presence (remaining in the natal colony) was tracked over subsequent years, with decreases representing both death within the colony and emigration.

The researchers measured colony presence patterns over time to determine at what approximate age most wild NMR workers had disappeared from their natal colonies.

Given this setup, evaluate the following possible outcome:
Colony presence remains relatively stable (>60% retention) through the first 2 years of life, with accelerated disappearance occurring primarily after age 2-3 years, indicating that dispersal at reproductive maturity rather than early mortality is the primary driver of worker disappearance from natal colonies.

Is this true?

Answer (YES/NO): NO